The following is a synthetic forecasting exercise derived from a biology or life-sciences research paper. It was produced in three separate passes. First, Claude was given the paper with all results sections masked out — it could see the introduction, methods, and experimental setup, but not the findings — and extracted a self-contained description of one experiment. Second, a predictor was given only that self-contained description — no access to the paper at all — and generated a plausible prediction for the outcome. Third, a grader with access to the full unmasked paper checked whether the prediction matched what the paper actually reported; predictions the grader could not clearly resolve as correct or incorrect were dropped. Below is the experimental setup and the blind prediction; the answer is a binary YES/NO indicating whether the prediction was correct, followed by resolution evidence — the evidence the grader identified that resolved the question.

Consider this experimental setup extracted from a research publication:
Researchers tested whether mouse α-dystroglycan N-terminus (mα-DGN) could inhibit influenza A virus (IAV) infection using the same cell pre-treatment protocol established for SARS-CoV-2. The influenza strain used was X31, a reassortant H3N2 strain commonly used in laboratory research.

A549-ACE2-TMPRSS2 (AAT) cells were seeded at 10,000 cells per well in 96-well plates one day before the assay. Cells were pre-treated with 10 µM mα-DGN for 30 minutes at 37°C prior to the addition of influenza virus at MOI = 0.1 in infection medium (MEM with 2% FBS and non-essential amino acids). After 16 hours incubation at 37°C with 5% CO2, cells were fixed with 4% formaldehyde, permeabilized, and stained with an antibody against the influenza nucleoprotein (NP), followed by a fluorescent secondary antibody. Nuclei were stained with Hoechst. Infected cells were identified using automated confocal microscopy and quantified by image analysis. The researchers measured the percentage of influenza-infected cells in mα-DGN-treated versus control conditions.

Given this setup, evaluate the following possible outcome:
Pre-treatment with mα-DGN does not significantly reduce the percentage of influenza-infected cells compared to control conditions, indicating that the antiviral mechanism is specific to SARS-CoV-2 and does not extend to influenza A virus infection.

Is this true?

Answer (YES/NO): NO